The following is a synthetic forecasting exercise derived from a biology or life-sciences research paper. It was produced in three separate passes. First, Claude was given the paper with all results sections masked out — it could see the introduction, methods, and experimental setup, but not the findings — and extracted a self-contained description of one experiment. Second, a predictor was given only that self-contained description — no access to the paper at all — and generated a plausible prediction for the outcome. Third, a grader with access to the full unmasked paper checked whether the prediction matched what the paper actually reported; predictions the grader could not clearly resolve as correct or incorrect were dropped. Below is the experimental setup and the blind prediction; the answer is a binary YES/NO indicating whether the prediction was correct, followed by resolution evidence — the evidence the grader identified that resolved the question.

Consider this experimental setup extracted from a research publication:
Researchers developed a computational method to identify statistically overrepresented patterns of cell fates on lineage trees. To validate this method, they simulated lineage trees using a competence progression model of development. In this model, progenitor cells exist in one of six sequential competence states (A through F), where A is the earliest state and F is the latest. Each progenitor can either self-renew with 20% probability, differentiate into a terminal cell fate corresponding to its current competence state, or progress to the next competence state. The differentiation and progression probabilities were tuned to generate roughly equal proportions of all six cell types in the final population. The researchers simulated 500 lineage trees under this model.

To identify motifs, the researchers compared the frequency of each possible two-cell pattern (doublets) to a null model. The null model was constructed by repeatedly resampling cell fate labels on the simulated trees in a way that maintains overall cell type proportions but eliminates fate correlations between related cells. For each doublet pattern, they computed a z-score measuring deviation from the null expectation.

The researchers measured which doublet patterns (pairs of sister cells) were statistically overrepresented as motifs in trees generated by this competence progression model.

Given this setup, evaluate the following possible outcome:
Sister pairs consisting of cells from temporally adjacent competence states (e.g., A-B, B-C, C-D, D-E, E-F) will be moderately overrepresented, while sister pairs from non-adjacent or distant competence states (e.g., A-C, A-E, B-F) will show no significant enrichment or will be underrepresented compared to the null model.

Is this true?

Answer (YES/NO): NO